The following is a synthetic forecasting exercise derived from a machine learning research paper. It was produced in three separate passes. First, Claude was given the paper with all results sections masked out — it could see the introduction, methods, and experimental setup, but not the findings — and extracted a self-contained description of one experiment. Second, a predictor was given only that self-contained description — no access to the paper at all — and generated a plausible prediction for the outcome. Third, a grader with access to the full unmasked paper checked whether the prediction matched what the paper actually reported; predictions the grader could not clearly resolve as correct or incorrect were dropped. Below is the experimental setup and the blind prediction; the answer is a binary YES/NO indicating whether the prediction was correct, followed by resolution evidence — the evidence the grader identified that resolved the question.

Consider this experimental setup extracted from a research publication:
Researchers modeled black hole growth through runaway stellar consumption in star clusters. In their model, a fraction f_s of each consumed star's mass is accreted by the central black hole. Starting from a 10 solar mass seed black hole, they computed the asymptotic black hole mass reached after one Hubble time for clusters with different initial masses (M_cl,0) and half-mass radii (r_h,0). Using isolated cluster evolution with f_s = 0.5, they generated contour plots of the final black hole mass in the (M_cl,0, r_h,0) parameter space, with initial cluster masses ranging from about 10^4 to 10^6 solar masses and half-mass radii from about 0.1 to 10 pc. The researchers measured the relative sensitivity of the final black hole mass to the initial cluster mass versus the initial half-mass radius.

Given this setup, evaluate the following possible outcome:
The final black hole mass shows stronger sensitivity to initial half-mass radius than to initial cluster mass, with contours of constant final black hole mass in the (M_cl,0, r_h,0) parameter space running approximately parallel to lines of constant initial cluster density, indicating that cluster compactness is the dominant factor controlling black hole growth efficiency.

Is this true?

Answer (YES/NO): NO